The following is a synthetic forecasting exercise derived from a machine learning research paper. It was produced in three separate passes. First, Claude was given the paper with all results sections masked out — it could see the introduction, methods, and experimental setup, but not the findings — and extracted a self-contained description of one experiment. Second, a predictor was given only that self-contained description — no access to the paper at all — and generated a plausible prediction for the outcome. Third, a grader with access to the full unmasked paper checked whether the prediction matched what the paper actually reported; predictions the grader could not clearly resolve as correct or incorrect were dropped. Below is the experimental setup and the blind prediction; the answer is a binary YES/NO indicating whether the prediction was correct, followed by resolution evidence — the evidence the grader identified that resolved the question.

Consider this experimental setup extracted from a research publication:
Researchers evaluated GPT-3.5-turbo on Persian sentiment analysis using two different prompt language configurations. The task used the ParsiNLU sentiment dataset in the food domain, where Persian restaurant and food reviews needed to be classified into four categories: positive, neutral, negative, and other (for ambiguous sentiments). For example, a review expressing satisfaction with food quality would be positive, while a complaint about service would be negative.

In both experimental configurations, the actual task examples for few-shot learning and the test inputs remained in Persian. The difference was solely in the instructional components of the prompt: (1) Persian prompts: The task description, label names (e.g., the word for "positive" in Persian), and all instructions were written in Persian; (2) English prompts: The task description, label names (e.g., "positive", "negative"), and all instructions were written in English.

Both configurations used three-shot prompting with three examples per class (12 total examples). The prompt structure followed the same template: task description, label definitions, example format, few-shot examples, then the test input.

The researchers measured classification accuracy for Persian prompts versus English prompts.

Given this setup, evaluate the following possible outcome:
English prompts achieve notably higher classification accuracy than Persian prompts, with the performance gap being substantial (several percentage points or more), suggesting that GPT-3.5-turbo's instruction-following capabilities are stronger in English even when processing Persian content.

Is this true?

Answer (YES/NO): NO